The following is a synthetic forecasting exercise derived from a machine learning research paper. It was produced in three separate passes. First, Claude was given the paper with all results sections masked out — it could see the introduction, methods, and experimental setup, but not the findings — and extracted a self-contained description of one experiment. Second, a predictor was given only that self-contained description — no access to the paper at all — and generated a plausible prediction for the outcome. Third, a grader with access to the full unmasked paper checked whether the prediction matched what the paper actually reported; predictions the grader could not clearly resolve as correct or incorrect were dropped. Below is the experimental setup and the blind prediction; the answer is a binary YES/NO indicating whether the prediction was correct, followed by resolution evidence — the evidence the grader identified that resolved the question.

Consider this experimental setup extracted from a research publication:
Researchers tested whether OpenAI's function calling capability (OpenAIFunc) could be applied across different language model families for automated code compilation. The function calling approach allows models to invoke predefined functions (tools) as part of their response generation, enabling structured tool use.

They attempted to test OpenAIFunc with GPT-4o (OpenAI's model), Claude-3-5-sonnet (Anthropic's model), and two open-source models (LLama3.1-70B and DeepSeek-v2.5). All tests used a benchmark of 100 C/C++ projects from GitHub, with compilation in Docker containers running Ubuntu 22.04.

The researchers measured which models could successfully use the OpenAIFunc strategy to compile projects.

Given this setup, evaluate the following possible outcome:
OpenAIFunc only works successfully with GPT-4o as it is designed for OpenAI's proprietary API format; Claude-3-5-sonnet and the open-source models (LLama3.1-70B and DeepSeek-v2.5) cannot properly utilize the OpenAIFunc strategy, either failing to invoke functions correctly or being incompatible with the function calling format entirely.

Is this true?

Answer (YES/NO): YES